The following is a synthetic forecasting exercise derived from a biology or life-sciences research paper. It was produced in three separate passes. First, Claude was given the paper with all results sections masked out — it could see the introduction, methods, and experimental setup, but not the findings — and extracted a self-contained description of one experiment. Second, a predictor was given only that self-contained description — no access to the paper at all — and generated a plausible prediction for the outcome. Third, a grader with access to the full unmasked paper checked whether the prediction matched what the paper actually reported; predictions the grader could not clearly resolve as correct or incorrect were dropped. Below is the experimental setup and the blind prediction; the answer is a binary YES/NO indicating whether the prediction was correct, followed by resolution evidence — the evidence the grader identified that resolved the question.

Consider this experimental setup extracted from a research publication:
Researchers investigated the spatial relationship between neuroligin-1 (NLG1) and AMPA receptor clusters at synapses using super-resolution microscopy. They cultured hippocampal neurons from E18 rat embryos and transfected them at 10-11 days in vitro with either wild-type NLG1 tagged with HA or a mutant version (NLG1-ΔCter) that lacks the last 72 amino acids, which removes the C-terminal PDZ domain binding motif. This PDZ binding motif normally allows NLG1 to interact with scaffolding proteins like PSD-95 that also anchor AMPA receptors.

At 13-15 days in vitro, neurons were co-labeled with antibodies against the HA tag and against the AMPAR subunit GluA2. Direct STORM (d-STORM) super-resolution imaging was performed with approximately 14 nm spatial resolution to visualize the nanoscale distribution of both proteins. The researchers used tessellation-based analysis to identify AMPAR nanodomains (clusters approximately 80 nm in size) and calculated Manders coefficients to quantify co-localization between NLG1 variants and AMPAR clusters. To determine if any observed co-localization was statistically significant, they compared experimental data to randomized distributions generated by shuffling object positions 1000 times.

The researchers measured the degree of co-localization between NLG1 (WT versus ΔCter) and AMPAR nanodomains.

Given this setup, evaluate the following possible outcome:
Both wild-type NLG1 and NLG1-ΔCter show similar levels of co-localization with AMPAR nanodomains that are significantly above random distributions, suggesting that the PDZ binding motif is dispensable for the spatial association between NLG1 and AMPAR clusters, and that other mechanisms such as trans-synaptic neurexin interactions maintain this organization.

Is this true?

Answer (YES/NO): NO